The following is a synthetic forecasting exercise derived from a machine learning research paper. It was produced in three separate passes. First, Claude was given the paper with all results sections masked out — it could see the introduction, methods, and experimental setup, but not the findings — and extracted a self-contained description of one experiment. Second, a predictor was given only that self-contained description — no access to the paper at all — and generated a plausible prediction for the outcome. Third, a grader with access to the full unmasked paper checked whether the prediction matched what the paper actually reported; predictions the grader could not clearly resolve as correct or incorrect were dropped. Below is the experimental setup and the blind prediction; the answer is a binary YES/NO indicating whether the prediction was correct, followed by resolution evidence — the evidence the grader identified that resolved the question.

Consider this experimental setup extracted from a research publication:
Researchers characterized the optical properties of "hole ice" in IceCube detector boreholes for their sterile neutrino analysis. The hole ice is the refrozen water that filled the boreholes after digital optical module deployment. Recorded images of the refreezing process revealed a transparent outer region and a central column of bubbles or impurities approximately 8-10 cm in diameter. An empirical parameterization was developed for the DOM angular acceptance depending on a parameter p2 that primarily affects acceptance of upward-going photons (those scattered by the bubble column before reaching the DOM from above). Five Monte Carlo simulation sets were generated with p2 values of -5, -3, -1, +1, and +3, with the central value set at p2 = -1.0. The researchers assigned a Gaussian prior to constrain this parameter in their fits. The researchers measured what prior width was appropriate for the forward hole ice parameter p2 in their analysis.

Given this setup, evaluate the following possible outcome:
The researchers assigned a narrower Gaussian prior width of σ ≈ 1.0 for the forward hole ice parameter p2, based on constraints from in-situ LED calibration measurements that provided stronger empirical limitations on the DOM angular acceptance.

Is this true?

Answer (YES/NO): NO